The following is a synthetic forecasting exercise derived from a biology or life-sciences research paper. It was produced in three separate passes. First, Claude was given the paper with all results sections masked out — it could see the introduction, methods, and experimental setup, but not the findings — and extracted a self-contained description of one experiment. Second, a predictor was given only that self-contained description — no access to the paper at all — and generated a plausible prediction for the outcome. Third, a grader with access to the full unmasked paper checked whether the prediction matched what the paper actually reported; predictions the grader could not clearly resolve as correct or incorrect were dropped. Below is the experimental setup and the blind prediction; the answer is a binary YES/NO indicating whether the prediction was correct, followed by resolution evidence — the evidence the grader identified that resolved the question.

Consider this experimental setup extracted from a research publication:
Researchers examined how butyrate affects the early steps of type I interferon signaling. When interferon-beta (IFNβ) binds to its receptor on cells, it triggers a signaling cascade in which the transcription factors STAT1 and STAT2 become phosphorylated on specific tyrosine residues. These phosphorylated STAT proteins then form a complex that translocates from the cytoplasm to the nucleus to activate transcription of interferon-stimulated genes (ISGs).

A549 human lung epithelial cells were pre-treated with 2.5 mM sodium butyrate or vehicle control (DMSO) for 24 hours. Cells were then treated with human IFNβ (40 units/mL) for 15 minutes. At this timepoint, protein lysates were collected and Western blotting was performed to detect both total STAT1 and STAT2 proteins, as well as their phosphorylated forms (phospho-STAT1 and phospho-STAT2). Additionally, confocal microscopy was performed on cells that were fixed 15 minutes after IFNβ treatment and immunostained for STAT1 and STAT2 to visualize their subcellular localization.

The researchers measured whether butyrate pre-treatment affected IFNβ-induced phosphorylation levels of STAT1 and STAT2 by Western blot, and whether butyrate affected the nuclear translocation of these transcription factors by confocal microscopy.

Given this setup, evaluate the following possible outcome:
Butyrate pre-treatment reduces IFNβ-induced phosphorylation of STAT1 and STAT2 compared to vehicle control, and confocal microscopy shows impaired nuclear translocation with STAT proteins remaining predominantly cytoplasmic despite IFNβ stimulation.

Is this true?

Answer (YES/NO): NO